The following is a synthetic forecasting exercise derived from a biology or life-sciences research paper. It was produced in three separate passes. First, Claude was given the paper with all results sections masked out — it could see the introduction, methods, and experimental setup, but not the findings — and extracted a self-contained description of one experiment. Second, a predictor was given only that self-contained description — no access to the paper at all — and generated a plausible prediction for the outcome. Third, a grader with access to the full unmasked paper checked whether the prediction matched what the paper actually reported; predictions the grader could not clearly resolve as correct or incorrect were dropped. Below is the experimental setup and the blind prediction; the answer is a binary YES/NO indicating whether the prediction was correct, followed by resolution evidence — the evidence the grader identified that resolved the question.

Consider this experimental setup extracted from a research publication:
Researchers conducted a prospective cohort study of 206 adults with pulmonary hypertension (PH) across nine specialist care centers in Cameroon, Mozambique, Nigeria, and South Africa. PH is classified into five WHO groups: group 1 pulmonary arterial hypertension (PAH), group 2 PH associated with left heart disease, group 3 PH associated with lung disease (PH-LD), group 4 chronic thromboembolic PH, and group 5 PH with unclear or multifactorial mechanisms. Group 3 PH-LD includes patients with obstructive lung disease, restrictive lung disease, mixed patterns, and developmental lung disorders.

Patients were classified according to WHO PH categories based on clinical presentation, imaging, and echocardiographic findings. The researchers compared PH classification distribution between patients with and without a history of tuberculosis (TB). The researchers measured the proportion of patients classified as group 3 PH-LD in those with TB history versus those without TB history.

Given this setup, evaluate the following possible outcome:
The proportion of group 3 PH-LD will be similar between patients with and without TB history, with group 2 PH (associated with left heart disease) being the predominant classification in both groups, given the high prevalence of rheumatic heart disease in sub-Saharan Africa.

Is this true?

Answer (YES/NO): NO